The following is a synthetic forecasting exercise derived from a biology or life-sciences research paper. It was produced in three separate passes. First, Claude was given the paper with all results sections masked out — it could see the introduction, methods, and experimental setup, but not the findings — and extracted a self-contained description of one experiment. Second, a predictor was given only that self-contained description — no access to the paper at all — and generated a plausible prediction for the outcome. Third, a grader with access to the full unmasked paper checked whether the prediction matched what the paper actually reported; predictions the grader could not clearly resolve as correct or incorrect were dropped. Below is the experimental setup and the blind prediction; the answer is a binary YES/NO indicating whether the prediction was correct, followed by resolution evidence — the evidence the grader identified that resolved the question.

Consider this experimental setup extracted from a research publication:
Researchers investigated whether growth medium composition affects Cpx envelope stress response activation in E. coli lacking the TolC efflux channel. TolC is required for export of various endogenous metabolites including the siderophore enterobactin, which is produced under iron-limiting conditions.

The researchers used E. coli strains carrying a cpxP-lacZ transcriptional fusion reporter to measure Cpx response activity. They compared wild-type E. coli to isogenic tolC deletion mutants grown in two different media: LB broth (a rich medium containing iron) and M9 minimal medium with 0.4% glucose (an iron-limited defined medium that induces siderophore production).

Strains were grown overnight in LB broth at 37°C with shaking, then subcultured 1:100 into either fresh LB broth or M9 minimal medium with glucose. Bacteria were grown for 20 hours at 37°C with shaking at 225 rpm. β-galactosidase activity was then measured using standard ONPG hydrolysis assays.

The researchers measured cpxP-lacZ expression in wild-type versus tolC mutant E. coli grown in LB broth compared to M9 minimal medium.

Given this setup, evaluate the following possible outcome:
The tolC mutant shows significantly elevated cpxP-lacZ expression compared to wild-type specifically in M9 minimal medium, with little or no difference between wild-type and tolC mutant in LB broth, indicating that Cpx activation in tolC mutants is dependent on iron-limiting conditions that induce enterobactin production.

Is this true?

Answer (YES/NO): YES